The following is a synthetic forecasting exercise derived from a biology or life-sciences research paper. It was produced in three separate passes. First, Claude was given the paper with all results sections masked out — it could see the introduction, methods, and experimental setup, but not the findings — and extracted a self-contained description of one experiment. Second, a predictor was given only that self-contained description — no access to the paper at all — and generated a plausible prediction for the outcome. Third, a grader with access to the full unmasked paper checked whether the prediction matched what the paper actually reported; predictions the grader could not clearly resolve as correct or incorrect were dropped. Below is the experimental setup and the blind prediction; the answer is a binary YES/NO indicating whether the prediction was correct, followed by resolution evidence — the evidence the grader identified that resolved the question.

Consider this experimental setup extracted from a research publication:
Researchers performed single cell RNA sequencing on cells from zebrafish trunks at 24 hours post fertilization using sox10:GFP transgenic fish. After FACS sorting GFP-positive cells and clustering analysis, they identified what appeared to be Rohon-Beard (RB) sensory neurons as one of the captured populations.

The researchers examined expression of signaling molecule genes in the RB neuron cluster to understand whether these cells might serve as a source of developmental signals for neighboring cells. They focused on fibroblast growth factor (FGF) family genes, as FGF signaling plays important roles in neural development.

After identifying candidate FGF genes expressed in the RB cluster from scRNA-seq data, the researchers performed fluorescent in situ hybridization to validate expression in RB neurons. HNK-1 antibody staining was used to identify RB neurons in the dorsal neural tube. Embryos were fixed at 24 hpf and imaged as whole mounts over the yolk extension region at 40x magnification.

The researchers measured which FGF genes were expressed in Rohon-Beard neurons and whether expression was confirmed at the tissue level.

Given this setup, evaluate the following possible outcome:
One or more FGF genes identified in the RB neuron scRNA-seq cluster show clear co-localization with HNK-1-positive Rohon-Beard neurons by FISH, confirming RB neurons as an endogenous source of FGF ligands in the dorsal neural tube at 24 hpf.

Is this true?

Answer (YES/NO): YES